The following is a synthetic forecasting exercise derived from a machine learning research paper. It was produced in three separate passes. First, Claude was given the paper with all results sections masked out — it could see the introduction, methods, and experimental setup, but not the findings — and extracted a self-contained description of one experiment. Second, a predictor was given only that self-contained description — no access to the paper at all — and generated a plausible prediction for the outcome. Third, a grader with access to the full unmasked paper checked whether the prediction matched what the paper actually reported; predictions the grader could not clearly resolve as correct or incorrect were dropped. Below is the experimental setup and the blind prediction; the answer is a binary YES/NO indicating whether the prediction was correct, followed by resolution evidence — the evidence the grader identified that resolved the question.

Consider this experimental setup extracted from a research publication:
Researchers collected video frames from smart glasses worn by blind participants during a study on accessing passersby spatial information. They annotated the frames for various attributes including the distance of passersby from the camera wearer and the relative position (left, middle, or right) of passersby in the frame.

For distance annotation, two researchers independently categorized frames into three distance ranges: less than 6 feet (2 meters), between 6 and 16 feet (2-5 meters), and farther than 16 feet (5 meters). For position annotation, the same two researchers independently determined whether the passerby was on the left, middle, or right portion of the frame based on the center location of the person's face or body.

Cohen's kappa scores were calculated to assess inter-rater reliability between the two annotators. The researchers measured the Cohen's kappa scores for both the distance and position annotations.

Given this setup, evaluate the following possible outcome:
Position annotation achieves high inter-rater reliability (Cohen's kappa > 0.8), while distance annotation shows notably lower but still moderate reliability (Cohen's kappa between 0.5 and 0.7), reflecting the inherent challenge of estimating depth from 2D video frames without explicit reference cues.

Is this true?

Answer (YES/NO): NO